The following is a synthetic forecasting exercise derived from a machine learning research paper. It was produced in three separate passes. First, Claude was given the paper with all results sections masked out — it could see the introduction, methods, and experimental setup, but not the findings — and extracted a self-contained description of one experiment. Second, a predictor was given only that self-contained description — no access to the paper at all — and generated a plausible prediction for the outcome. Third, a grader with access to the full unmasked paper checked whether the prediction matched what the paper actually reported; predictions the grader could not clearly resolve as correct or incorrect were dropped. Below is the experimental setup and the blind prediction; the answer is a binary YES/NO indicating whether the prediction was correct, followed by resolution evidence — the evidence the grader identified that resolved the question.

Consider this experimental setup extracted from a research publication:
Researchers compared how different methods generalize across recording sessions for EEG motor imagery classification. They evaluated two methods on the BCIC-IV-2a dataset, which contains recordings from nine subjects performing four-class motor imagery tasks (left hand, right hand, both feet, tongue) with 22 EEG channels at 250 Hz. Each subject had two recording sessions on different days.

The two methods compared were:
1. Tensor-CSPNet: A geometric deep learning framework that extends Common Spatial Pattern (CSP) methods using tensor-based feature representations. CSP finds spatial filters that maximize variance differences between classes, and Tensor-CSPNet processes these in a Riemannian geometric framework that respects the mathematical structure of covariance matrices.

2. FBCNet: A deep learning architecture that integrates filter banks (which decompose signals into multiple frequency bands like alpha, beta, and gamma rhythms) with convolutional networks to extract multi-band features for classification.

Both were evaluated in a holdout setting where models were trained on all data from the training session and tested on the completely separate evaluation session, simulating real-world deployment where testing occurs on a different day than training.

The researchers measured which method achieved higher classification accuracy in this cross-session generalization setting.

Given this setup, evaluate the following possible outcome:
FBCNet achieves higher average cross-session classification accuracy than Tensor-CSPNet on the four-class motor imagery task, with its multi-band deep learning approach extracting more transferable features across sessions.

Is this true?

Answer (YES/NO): NO